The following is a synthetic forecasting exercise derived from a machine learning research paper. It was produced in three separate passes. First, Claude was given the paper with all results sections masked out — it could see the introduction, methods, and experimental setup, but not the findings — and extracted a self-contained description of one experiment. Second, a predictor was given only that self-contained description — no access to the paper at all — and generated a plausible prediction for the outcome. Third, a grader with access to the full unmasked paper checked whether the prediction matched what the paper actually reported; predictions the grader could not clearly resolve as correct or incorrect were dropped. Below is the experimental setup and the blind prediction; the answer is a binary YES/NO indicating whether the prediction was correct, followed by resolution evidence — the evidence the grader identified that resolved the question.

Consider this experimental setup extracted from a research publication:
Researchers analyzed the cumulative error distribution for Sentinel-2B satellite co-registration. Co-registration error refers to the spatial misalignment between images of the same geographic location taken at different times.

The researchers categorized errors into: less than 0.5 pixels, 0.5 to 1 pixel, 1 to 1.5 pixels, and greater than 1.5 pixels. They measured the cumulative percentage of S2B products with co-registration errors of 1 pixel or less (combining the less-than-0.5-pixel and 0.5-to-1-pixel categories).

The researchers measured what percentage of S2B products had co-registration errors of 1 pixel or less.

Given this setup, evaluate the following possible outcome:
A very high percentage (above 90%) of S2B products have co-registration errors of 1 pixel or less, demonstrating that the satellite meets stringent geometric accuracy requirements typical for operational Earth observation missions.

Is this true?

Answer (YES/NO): NO